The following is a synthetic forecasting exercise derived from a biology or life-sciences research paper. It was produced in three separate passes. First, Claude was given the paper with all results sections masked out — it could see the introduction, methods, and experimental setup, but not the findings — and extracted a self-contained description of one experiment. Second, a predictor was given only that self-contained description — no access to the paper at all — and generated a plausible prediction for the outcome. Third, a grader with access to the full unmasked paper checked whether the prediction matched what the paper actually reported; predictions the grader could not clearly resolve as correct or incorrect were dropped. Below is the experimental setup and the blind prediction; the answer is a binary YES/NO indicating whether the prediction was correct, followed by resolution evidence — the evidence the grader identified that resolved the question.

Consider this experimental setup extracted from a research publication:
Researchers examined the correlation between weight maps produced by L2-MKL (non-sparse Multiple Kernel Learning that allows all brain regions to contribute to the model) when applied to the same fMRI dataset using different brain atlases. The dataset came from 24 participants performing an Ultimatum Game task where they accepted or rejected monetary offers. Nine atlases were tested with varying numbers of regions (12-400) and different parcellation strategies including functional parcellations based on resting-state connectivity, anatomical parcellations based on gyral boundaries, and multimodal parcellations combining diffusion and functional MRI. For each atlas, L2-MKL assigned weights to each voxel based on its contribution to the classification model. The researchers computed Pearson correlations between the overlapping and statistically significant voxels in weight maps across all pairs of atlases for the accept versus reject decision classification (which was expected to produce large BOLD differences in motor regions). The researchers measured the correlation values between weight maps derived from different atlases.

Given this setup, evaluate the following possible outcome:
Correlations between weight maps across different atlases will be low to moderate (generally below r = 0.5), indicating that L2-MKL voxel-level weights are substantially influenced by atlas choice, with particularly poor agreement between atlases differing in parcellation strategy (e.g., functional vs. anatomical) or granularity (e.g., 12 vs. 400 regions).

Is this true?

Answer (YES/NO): NO